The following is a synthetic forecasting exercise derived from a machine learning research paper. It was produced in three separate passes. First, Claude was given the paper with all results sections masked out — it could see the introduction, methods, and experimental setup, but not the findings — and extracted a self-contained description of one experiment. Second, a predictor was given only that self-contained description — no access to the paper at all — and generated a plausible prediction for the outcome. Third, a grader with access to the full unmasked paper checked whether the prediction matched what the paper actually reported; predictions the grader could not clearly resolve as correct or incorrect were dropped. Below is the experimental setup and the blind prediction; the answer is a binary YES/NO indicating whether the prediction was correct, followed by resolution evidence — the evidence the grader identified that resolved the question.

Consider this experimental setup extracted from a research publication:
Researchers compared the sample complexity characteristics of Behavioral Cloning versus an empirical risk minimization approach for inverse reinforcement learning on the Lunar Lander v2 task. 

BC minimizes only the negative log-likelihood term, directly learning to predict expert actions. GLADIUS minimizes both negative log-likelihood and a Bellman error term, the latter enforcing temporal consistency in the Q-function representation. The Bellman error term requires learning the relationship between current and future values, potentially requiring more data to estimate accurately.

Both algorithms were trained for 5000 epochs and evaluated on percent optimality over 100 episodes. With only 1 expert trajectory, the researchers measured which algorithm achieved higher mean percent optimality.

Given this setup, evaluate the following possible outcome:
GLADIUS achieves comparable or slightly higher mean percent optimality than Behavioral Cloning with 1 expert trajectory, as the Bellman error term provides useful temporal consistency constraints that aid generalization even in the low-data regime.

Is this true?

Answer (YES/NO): YES